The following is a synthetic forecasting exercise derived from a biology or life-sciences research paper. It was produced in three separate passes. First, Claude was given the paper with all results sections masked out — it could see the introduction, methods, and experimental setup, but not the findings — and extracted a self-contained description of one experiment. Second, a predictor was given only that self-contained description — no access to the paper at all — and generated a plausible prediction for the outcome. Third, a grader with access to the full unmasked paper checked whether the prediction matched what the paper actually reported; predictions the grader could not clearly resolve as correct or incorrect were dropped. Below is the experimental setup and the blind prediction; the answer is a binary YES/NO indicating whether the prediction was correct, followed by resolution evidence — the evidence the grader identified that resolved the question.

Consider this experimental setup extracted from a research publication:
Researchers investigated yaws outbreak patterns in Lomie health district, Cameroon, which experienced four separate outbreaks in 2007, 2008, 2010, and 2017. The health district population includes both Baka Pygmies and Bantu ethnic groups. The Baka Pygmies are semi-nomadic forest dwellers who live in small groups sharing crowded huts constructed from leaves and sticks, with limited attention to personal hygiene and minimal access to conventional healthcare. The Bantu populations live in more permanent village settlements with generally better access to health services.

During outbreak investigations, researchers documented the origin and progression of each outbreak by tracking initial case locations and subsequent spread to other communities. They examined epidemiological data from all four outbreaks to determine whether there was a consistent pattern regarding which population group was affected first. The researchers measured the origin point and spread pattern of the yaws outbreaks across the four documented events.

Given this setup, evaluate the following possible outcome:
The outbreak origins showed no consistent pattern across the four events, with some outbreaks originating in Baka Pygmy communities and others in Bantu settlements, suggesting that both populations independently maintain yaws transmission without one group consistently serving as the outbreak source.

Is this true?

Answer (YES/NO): NO